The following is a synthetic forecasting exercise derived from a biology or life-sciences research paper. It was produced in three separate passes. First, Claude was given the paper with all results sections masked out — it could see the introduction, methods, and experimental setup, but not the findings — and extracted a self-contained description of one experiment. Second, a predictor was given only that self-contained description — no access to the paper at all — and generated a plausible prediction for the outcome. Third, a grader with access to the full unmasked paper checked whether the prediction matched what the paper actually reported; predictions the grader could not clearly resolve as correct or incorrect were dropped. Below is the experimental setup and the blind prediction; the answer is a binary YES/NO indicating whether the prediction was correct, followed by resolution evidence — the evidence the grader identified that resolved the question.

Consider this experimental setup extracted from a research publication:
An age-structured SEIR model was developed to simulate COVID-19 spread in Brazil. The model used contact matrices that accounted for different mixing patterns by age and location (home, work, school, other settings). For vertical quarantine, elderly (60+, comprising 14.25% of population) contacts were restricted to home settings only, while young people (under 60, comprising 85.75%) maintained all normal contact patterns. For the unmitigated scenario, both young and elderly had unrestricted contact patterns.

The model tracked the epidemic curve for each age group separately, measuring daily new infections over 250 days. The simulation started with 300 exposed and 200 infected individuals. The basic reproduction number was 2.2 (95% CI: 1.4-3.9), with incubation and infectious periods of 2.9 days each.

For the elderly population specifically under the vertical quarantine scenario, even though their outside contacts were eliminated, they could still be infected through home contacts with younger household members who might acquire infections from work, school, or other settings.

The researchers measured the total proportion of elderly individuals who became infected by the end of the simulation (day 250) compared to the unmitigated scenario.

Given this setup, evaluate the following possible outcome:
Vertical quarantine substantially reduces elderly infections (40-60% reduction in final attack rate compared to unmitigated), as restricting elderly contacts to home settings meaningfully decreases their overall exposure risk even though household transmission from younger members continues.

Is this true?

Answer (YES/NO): YES